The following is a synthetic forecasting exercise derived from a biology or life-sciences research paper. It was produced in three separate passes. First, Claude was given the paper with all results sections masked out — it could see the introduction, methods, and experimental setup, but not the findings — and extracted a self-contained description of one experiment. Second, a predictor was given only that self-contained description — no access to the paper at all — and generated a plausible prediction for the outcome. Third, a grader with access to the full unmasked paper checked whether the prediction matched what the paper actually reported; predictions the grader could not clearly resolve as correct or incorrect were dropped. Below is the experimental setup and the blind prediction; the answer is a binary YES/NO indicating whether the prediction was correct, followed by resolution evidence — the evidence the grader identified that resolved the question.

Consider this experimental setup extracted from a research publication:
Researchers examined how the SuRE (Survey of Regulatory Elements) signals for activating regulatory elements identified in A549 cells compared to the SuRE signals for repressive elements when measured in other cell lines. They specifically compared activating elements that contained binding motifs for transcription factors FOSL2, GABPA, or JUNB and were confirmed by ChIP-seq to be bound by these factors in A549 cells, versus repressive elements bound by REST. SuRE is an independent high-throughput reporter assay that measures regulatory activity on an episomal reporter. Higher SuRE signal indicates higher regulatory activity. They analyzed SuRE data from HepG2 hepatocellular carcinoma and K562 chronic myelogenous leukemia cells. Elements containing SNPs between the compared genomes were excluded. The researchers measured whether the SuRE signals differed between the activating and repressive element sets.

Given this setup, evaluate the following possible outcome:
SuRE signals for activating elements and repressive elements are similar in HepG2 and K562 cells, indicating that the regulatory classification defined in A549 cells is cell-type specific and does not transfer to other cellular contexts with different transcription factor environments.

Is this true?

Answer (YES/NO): NO